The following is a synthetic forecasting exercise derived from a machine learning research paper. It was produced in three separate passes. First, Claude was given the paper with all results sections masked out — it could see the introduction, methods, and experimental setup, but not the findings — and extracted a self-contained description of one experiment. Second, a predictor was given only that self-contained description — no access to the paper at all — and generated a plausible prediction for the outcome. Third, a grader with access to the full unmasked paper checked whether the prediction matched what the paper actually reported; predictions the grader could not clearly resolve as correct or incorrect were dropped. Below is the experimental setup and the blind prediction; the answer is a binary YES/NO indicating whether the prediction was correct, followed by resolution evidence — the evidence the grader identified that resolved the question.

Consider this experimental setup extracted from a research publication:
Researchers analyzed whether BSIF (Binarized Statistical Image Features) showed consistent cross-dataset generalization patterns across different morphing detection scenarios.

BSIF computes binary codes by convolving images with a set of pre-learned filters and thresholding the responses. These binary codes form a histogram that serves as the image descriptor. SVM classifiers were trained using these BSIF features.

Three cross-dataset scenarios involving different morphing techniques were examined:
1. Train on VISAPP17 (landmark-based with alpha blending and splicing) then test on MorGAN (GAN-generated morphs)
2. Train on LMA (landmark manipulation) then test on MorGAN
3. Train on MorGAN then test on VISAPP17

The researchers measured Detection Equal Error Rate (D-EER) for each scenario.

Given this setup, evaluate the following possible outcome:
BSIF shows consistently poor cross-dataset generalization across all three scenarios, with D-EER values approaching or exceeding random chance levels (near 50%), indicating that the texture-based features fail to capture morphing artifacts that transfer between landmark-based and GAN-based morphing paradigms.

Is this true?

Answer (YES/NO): NO